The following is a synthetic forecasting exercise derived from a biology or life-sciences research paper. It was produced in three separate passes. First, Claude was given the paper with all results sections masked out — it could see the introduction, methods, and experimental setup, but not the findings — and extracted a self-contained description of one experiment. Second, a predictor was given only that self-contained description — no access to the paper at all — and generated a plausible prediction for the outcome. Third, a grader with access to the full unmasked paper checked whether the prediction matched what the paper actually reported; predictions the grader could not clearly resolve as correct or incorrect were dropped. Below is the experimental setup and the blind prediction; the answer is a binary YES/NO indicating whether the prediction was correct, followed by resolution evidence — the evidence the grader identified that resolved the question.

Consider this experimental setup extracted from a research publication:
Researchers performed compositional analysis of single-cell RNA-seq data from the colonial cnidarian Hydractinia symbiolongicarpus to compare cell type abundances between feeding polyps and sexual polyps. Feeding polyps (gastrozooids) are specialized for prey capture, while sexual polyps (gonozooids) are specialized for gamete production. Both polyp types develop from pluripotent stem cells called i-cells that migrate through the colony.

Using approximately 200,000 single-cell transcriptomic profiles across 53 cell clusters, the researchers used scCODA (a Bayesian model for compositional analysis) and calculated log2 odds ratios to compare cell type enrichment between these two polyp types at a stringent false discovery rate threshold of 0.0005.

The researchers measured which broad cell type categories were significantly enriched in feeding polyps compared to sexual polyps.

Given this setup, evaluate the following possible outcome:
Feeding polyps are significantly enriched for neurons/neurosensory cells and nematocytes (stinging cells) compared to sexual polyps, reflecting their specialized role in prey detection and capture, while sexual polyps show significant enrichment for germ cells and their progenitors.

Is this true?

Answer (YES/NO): NO